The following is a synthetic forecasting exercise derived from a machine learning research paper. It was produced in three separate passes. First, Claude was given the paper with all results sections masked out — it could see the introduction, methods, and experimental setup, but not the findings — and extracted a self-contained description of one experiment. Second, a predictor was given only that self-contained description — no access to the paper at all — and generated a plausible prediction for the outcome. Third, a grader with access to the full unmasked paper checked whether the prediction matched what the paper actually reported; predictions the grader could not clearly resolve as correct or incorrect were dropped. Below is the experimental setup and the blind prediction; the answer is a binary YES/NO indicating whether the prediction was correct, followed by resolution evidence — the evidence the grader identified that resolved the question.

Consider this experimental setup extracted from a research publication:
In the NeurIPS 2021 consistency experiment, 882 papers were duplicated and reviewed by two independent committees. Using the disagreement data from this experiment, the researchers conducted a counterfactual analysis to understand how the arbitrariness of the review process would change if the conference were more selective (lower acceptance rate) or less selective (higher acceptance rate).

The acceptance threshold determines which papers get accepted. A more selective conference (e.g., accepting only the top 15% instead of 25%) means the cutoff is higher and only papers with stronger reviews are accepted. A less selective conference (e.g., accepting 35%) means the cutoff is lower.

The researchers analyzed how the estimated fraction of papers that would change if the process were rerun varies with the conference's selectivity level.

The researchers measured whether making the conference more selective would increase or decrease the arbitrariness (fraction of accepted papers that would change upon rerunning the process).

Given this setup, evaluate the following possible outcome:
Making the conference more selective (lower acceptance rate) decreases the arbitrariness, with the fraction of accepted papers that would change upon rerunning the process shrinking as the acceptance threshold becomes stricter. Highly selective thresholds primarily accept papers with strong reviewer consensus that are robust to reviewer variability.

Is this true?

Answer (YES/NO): NO